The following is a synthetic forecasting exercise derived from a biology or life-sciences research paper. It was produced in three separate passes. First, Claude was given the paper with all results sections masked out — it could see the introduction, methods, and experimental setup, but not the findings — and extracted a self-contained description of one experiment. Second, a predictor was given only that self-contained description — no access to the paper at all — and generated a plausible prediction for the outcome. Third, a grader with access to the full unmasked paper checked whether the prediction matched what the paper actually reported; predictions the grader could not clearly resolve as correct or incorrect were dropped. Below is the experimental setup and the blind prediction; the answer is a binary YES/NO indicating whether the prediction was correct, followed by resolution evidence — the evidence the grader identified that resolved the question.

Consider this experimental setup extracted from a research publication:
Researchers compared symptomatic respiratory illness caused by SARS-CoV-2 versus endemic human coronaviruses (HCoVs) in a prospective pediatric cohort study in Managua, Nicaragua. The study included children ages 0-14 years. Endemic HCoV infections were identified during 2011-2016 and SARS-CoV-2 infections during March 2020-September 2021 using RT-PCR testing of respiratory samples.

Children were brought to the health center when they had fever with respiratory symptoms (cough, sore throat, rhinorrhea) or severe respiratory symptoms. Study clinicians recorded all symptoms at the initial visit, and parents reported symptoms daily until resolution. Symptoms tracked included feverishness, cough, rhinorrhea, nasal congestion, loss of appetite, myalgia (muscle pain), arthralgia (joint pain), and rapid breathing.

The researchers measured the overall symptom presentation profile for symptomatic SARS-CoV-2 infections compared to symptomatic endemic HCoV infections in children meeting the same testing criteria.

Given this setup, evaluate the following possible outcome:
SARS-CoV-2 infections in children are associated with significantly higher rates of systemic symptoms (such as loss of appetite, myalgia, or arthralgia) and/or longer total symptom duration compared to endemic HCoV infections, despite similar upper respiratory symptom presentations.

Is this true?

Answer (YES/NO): NO